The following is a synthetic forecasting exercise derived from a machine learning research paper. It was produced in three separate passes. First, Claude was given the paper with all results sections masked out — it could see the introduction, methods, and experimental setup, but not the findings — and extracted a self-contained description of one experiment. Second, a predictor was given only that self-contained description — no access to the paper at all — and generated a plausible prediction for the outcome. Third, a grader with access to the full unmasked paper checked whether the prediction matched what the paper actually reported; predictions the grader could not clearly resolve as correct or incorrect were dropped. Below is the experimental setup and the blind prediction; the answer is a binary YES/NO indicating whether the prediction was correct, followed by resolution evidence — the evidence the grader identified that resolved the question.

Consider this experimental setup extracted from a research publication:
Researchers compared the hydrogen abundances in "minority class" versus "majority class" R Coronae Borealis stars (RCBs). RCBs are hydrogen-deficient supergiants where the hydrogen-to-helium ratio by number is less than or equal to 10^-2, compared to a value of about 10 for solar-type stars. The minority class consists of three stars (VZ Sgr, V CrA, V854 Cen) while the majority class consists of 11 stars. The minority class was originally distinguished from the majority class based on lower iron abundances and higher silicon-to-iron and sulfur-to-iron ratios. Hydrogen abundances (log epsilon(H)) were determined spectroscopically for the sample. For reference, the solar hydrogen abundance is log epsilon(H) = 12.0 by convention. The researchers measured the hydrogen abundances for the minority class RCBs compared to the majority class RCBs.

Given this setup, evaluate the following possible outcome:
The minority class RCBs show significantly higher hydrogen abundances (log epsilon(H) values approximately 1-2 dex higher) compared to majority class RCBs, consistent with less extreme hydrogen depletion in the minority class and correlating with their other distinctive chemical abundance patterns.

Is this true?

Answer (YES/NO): NO